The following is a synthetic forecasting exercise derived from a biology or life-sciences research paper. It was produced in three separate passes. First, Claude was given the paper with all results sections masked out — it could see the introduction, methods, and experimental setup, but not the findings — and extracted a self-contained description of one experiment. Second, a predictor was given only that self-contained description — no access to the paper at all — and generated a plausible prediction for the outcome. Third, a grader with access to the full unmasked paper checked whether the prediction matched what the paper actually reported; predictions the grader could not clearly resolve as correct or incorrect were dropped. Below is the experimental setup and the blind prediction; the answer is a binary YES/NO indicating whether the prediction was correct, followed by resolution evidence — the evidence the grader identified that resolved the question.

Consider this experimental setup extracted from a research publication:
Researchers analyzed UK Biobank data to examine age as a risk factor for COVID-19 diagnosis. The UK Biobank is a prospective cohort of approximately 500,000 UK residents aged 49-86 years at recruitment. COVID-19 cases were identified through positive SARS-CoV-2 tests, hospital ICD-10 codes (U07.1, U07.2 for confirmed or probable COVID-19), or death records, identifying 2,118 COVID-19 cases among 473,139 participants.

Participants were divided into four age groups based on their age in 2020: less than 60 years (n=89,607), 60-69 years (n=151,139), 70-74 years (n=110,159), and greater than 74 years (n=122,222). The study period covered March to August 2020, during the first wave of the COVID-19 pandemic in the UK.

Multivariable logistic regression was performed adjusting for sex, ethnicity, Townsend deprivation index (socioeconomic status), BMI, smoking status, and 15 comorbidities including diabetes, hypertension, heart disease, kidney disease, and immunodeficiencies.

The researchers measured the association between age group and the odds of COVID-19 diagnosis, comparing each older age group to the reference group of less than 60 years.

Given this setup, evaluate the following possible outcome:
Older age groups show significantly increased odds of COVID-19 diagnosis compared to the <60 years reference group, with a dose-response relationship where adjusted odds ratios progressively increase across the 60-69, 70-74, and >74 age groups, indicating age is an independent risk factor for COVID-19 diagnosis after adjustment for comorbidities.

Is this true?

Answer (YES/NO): NO